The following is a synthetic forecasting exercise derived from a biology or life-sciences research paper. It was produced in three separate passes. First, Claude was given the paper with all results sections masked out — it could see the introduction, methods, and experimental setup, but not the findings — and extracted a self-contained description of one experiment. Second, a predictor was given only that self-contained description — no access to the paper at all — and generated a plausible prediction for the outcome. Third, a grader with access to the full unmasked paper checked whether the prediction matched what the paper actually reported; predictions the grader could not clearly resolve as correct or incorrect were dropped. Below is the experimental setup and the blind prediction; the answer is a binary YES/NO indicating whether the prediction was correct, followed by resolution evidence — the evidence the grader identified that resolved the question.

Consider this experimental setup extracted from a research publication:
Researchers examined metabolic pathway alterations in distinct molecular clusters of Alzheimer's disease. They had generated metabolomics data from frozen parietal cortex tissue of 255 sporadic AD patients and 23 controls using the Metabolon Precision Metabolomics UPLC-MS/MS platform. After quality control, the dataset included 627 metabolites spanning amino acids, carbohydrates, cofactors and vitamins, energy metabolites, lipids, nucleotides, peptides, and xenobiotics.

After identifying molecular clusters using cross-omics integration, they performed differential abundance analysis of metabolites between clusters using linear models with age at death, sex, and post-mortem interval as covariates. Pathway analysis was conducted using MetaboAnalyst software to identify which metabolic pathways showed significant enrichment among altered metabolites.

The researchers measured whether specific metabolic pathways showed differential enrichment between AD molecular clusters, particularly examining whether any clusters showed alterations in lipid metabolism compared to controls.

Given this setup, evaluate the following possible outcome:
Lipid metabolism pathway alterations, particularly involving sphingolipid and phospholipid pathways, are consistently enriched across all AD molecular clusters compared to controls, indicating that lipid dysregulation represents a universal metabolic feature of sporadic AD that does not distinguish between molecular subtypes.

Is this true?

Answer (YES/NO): NO